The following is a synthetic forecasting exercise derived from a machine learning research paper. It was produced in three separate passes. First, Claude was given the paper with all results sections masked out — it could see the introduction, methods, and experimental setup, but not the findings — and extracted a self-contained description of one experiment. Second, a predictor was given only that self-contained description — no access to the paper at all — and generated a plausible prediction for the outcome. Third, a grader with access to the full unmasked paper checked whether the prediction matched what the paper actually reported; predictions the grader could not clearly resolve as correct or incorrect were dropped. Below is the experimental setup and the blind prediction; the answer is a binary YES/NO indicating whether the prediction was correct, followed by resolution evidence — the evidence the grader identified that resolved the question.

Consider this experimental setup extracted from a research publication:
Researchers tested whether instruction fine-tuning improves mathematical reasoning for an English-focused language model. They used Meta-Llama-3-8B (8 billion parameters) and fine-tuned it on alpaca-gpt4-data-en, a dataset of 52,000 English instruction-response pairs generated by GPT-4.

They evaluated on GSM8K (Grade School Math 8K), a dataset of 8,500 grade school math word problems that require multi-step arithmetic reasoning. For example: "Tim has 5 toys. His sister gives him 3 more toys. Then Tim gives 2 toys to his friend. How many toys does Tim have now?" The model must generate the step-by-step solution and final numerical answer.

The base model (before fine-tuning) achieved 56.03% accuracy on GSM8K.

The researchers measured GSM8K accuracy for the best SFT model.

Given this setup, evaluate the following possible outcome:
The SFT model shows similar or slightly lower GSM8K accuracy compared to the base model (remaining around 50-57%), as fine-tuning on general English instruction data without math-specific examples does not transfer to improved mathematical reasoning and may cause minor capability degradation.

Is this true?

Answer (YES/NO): NO